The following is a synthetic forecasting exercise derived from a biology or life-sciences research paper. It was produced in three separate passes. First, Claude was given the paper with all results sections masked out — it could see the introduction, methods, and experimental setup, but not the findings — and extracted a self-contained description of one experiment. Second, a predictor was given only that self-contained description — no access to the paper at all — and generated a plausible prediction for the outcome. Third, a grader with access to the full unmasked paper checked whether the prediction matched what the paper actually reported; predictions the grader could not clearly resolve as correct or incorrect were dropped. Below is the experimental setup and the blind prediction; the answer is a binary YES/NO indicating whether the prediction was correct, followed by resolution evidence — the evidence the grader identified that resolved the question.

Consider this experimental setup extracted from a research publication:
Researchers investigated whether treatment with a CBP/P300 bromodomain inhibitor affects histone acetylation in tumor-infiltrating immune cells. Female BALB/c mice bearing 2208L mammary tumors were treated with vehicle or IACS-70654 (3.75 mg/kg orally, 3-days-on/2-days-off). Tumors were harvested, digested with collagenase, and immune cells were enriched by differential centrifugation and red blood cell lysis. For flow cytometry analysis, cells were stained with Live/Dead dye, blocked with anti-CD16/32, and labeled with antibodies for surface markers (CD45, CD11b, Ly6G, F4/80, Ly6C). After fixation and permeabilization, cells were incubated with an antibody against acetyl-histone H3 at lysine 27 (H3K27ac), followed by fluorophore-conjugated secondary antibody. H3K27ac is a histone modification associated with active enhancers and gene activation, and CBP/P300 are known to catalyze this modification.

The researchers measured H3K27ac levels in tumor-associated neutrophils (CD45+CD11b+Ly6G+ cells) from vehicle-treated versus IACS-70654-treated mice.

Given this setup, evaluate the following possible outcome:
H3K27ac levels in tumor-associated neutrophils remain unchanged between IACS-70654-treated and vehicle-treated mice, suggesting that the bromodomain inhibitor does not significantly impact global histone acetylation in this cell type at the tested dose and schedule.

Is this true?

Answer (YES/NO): NO